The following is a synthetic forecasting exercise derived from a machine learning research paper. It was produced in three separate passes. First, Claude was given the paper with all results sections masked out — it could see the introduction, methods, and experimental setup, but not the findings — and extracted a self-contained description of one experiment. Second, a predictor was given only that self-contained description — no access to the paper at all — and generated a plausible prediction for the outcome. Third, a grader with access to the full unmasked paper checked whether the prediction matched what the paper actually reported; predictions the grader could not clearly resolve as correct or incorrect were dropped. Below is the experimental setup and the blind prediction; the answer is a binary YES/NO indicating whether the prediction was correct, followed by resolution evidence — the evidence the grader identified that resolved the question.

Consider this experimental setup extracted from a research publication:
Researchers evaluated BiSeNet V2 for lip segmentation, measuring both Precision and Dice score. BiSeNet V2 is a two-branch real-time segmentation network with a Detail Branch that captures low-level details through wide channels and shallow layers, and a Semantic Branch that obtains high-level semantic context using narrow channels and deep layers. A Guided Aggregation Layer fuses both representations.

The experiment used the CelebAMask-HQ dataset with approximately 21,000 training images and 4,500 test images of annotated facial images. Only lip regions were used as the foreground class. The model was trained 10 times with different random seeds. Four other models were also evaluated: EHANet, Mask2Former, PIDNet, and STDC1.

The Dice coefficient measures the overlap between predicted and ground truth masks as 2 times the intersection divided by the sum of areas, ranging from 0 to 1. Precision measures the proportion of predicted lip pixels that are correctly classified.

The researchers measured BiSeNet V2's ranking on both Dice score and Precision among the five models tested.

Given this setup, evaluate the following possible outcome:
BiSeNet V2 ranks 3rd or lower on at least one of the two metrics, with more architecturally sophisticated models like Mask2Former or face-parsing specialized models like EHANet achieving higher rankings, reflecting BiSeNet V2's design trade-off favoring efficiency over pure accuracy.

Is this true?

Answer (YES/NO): NO